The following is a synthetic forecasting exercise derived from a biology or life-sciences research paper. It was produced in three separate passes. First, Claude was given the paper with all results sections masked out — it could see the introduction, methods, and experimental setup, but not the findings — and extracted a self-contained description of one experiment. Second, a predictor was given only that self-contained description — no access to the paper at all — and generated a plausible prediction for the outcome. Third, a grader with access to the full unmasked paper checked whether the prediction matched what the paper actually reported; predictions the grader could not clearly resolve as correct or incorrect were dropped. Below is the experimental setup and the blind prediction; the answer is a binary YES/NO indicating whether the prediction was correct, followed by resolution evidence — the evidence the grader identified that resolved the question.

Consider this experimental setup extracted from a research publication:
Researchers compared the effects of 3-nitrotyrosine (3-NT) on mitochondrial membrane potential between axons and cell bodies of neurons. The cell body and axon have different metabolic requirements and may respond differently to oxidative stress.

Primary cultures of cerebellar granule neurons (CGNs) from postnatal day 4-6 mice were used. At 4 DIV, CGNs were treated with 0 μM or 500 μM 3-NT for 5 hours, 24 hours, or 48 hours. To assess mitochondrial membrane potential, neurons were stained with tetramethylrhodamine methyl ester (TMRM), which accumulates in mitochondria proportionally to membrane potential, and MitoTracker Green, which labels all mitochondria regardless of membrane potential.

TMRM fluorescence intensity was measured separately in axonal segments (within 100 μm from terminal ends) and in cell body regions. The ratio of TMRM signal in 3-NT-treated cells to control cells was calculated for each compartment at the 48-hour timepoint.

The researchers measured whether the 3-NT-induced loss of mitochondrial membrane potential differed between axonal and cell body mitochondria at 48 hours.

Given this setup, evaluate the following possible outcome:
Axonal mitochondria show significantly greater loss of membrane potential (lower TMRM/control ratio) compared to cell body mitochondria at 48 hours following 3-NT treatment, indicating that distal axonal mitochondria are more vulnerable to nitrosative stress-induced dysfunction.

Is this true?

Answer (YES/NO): YES